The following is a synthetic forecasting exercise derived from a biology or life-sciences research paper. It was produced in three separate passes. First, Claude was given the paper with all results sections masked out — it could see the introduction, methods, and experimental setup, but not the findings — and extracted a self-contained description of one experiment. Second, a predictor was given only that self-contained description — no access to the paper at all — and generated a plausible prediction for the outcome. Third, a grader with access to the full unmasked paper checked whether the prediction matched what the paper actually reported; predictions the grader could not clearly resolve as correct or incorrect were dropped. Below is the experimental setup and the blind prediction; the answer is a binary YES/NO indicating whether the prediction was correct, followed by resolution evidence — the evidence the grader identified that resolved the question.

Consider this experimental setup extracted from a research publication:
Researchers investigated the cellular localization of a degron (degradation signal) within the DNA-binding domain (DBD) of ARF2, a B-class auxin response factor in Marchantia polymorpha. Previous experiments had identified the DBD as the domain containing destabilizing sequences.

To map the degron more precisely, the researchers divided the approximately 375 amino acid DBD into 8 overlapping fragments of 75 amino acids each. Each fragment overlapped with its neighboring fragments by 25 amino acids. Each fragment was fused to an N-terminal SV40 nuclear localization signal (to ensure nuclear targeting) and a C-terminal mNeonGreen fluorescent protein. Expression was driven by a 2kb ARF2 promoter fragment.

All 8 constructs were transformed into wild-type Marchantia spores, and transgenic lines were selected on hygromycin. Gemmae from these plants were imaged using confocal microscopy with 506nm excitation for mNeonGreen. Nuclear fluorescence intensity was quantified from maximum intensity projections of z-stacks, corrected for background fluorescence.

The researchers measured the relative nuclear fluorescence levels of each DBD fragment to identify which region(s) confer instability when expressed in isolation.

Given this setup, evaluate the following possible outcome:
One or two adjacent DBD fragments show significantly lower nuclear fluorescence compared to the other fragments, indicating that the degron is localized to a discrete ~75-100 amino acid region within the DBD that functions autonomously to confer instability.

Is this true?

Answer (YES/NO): NO